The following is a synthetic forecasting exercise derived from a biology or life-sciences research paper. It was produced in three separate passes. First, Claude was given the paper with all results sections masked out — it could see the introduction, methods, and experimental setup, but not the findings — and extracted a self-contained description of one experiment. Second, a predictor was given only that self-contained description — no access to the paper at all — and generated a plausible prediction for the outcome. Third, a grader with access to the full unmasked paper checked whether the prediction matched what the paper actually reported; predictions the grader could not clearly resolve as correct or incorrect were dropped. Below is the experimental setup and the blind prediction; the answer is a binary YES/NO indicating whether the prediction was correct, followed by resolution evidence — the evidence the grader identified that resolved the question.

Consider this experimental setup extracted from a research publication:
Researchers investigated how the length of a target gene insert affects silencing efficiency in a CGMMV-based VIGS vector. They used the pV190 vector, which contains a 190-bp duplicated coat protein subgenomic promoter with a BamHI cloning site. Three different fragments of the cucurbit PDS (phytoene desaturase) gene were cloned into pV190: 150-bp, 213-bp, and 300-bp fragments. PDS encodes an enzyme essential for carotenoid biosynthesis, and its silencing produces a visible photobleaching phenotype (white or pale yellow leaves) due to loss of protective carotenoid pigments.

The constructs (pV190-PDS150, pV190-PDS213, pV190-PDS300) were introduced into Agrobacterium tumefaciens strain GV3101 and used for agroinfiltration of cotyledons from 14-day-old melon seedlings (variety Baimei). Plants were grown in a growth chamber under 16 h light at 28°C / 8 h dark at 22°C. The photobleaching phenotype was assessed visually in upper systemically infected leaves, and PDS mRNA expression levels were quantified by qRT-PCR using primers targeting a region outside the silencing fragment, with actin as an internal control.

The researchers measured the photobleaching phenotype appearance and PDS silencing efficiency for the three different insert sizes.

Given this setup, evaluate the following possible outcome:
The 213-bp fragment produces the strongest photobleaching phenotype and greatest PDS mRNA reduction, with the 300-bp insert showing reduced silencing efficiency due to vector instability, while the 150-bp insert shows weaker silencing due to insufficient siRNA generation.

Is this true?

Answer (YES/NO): NO